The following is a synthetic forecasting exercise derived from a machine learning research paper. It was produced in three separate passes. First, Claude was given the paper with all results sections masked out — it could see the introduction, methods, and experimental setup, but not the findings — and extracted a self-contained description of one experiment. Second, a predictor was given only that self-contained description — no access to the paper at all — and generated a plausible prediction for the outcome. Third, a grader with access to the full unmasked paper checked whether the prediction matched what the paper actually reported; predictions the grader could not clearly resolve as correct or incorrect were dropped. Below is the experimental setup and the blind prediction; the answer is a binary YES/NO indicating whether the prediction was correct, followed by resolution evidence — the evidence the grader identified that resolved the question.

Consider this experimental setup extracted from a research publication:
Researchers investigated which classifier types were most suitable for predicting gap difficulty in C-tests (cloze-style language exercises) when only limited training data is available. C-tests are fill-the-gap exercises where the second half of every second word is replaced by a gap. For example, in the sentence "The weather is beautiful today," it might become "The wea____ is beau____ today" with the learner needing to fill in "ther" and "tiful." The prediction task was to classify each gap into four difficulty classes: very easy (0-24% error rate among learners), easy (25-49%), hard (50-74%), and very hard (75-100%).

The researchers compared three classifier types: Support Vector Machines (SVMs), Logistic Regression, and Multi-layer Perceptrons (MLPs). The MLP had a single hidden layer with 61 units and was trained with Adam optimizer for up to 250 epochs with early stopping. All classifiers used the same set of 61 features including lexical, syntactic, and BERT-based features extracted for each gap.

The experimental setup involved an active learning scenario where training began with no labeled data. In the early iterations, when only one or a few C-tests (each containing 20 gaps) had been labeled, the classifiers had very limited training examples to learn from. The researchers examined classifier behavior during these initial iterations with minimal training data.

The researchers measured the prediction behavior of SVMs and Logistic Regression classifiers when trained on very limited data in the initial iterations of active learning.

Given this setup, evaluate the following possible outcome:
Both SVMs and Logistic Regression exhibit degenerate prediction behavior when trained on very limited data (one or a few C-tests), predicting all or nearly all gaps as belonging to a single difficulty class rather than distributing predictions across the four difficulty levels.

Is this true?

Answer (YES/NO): YES